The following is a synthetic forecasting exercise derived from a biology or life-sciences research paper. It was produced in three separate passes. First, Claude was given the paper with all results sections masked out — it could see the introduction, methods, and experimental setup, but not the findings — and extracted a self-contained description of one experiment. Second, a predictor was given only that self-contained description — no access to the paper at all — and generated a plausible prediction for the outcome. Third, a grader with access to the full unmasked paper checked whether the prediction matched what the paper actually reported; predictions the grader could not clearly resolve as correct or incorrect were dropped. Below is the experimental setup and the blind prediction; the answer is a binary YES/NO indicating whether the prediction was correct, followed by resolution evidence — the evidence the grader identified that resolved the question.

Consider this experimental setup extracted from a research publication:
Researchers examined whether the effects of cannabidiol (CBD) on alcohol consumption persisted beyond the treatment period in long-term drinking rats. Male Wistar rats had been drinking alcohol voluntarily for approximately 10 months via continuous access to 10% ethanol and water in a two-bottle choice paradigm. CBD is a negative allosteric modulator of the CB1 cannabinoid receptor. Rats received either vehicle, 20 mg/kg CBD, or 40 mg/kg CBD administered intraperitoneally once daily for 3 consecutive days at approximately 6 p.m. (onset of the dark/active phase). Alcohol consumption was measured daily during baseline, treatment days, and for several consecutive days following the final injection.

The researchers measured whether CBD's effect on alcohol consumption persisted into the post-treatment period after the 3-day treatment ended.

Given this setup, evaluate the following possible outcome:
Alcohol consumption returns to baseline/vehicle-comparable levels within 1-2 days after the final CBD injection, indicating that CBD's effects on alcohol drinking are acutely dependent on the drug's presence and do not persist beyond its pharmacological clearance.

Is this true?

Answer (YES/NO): YES